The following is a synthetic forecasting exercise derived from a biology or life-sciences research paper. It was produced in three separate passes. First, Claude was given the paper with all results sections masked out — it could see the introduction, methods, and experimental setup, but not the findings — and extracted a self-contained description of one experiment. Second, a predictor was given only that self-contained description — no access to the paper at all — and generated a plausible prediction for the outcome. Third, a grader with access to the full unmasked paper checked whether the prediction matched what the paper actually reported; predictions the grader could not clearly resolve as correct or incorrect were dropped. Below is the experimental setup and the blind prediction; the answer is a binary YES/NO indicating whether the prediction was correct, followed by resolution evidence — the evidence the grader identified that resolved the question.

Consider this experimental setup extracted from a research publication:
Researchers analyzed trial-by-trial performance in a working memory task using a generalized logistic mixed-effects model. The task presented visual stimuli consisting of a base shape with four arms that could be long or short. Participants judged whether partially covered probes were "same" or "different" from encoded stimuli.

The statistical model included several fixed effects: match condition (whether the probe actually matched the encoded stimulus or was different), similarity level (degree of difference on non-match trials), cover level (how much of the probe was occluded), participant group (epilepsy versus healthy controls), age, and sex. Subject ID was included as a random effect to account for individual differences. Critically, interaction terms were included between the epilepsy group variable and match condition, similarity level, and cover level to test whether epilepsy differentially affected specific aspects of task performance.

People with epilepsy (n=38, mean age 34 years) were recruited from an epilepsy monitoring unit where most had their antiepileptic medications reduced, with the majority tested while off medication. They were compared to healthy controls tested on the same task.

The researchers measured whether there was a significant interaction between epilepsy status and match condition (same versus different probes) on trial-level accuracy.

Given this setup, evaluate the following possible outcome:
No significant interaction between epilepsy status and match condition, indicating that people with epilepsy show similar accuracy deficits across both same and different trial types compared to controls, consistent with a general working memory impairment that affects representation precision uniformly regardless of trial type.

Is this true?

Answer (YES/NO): NO